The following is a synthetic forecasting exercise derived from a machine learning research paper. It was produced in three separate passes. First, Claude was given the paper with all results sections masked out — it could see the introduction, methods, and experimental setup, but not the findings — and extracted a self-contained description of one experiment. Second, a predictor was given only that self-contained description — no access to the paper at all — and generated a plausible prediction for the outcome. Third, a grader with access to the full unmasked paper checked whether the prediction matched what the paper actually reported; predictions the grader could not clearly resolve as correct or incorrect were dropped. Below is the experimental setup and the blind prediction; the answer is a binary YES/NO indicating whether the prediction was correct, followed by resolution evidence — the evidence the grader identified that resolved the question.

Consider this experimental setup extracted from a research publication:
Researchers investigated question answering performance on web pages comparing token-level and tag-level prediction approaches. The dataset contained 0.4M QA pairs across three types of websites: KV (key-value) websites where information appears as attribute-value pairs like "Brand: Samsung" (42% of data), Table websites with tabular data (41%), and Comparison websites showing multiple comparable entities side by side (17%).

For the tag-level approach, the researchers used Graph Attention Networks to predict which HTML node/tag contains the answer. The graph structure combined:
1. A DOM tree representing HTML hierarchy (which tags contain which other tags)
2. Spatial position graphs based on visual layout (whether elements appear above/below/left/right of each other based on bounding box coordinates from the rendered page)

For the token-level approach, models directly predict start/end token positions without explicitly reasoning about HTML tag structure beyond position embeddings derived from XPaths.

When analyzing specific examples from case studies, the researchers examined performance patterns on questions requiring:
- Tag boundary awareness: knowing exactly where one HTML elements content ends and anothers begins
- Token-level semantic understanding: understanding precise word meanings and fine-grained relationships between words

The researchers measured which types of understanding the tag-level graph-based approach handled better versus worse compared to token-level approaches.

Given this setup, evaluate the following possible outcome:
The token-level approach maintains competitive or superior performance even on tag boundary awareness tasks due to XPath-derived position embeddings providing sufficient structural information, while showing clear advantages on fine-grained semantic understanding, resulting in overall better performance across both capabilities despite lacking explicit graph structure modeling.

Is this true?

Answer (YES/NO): NO